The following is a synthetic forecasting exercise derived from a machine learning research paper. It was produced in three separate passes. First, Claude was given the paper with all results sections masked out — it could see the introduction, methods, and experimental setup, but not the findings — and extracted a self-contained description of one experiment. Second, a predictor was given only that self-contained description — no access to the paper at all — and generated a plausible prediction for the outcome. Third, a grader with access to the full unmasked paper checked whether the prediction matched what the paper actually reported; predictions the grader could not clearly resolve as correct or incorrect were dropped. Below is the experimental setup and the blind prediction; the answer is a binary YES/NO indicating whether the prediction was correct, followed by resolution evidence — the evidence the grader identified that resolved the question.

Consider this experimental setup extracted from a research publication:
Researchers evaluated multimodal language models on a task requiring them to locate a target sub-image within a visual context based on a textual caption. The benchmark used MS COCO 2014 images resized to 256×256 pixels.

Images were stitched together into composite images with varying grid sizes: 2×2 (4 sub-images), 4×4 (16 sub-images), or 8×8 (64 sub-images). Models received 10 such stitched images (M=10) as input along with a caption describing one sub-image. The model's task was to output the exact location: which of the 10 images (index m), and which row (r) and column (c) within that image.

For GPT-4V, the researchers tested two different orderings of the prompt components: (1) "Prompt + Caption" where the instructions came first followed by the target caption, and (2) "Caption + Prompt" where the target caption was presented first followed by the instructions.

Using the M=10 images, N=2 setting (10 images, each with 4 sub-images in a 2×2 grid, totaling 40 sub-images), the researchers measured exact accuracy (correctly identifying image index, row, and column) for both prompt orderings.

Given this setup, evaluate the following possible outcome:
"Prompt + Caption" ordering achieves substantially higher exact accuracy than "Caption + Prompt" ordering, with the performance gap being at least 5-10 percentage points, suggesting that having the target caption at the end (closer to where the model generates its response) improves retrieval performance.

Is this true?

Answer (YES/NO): NO